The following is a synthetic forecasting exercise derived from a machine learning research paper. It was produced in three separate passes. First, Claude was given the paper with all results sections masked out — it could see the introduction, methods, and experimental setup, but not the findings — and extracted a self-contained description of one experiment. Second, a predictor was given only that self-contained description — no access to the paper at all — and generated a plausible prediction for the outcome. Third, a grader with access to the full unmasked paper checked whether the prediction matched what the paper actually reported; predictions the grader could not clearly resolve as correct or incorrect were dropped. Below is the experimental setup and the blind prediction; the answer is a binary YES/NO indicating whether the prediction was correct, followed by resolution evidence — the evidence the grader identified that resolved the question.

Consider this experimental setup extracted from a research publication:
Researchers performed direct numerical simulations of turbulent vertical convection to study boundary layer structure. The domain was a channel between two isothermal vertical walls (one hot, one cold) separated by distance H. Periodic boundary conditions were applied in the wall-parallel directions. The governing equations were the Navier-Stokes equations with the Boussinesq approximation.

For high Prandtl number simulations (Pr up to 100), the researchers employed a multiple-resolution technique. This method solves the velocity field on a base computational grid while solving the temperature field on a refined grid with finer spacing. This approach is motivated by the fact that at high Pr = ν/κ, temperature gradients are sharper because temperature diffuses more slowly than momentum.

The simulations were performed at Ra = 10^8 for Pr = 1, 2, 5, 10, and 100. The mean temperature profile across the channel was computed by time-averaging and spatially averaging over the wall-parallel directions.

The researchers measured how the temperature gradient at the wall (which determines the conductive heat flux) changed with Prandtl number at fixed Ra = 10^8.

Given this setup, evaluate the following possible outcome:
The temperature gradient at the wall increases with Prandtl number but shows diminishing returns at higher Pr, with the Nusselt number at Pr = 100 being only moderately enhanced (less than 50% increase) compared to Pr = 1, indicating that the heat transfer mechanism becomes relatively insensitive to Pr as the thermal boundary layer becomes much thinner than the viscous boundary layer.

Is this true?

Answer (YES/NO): NO